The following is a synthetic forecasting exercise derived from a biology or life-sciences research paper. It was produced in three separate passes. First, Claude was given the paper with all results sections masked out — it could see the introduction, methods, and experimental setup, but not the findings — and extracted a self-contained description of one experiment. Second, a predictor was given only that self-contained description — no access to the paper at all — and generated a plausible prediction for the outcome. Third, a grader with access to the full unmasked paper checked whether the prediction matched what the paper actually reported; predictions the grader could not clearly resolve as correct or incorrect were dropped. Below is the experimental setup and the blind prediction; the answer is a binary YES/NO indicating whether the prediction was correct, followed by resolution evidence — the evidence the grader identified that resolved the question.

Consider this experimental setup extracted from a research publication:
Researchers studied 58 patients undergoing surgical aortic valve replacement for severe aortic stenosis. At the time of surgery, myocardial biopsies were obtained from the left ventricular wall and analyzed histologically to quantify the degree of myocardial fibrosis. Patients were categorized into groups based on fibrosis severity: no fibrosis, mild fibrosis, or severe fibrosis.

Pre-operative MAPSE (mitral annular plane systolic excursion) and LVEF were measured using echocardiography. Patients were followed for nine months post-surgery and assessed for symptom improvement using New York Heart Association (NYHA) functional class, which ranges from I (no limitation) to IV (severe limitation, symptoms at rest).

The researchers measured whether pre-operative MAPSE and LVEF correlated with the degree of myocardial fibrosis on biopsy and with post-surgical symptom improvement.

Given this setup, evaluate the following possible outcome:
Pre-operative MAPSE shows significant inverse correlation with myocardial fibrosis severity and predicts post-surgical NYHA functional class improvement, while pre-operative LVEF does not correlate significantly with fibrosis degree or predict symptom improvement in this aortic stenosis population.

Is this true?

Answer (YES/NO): YES